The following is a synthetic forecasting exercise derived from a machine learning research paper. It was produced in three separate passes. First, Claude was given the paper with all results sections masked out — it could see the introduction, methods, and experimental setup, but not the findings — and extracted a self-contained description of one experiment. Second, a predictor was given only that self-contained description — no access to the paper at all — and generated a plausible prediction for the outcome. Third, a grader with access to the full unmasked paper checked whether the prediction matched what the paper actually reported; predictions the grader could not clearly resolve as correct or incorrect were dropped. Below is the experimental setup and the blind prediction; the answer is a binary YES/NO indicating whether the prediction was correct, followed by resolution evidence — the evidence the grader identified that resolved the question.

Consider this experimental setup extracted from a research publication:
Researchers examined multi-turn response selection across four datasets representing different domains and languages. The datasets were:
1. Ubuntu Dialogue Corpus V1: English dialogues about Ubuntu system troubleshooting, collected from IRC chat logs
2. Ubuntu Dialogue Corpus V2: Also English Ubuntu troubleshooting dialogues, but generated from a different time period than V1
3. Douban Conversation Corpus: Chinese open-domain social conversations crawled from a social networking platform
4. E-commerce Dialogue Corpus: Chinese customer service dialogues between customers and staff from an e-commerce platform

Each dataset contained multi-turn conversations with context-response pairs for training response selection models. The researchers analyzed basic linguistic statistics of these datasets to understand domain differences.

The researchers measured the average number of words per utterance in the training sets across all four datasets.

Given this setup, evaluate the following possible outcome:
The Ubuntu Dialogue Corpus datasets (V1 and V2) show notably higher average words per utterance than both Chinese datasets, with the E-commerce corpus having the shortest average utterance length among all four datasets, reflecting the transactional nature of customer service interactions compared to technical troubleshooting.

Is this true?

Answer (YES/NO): NO